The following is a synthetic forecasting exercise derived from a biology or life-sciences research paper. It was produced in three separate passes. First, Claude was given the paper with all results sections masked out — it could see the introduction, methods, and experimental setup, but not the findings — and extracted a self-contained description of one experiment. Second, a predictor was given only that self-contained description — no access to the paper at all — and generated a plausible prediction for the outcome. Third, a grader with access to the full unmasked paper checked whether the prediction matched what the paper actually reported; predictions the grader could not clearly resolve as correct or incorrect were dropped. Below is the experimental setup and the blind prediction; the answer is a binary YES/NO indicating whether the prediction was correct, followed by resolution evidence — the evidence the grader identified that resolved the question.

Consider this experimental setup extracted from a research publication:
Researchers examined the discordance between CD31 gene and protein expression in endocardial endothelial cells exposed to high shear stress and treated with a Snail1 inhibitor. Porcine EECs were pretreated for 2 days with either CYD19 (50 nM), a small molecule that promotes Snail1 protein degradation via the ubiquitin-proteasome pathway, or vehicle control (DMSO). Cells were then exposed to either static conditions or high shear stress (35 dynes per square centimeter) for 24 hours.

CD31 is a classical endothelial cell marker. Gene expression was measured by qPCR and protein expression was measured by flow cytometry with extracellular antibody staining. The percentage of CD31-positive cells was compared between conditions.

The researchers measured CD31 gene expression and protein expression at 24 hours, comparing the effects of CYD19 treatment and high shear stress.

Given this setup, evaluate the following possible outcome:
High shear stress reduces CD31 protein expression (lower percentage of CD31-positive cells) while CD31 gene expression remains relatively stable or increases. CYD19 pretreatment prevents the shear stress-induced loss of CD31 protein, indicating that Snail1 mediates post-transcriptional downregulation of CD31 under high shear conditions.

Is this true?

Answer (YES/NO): NO